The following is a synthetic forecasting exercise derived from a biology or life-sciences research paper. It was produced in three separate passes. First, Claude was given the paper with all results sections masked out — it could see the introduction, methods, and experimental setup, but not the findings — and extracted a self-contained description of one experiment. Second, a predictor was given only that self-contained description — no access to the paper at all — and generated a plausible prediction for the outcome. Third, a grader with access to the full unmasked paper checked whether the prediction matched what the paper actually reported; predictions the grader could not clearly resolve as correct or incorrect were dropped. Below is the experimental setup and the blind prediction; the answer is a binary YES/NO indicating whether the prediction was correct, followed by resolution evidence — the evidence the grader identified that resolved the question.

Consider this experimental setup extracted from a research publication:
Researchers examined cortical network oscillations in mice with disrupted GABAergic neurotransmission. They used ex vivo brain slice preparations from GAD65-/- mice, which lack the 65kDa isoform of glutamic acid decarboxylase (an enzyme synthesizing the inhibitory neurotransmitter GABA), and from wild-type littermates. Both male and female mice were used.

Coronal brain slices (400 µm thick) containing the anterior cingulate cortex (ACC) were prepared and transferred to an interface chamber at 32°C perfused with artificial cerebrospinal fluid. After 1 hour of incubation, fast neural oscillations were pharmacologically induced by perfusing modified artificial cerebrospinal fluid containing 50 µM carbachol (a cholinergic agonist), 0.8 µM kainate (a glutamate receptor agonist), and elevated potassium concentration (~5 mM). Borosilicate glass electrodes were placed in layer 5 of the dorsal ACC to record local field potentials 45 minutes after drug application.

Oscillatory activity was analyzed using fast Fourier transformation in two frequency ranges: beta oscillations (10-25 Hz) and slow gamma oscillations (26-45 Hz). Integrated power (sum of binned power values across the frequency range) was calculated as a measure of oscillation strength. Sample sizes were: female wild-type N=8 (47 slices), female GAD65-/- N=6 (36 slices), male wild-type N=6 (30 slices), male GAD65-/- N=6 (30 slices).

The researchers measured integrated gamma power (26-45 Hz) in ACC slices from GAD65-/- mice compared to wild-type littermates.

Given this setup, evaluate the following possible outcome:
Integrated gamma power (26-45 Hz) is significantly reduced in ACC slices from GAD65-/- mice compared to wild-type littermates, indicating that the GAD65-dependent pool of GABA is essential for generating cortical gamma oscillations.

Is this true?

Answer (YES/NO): NO